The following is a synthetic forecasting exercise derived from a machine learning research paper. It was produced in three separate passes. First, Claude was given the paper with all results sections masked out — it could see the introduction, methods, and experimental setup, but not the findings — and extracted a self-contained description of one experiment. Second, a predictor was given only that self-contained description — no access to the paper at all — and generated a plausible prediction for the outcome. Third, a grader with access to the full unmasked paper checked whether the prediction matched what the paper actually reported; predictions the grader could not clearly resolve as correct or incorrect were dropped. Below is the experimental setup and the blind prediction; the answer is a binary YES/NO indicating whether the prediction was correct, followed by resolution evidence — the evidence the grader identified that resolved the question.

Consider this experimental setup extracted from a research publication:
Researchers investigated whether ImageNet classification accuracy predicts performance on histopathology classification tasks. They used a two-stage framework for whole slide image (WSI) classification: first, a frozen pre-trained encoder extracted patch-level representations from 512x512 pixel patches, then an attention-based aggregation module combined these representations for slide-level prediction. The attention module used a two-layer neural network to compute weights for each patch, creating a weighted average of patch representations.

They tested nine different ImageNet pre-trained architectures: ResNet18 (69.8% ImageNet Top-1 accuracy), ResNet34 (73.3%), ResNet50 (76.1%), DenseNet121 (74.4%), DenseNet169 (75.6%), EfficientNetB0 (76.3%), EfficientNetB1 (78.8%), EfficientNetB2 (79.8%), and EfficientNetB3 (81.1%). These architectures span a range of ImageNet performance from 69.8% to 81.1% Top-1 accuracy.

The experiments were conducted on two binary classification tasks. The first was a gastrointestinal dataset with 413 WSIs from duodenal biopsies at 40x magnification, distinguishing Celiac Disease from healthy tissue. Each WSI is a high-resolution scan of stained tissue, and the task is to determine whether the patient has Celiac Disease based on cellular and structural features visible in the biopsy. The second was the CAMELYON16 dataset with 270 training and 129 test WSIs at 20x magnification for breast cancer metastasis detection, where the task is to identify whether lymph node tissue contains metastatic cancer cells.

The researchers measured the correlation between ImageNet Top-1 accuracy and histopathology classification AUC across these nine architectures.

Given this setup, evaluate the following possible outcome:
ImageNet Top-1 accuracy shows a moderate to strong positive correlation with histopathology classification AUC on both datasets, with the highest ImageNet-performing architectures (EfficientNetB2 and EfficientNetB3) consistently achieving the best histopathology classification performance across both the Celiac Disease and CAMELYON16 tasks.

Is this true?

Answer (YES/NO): NO